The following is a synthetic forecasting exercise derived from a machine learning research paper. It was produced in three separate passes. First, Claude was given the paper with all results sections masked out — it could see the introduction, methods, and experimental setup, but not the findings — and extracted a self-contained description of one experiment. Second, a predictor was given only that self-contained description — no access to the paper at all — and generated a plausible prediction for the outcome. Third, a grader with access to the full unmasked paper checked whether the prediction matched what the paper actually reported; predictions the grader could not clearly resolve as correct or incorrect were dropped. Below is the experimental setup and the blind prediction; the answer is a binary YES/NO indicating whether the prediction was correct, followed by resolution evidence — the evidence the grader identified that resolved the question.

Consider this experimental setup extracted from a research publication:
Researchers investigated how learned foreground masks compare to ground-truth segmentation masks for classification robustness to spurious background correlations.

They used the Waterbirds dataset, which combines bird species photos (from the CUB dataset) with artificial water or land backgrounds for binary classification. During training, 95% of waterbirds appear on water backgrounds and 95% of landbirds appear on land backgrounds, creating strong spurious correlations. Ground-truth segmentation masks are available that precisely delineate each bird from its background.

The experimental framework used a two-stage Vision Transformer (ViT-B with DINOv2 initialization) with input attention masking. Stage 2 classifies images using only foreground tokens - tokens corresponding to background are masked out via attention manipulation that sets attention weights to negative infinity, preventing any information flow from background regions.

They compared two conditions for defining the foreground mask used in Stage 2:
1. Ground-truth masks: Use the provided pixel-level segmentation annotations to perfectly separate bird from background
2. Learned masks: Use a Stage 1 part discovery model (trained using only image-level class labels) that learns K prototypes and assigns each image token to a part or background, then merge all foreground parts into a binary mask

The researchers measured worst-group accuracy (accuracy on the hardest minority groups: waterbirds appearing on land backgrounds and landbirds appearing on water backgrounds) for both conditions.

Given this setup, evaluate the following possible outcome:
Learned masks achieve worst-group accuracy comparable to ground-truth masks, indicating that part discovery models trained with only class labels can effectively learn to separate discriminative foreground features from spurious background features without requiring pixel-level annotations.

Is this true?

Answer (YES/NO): YES